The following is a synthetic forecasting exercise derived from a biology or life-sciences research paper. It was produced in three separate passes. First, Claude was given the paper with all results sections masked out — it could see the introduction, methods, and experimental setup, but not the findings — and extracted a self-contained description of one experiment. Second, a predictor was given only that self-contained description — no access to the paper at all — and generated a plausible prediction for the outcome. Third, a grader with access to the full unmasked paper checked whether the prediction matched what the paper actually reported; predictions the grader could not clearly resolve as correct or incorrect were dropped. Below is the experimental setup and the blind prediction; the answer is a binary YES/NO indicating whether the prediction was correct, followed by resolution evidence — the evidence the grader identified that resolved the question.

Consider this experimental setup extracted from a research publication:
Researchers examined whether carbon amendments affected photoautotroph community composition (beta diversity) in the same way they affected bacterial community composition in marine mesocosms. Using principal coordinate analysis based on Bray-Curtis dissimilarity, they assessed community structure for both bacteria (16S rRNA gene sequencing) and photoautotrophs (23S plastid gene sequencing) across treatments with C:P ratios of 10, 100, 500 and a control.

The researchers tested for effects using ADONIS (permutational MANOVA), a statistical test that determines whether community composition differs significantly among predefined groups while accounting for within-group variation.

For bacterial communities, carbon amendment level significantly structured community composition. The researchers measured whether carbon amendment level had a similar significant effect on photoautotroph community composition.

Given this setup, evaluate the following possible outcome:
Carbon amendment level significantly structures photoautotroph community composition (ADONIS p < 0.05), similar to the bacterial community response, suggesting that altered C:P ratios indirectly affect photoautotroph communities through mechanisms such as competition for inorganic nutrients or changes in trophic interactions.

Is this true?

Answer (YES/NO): NO